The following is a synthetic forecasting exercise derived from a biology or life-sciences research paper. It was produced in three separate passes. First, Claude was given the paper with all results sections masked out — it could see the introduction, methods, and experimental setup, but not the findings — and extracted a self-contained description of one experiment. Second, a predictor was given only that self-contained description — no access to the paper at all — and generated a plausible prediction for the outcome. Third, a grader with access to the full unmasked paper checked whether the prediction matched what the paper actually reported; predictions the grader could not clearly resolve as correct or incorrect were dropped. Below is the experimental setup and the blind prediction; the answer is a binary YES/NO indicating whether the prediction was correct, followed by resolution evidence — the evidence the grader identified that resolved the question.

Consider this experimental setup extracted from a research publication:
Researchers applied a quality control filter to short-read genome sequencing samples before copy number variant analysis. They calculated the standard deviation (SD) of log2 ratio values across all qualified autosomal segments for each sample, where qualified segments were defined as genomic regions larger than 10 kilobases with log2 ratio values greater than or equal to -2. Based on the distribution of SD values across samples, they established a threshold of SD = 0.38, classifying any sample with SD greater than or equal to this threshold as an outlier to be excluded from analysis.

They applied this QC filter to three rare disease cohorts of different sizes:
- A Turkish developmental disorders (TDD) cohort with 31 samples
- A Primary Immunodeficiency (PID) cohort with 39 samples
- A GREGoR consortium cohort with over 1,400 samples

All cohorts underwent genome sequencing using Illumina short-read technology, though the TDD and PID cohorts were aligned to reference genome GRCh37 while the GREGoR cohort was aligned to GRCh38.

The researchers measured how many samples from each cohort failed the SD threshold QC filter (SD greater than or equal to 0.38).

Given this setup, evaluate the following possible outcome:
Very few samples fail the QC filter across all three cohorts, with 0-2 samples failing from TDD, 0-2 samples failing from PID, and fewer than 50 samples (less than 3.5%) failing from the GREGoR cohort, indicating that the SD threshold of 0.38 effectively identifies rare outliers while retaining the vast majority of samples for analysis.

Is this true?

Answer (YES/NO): YES